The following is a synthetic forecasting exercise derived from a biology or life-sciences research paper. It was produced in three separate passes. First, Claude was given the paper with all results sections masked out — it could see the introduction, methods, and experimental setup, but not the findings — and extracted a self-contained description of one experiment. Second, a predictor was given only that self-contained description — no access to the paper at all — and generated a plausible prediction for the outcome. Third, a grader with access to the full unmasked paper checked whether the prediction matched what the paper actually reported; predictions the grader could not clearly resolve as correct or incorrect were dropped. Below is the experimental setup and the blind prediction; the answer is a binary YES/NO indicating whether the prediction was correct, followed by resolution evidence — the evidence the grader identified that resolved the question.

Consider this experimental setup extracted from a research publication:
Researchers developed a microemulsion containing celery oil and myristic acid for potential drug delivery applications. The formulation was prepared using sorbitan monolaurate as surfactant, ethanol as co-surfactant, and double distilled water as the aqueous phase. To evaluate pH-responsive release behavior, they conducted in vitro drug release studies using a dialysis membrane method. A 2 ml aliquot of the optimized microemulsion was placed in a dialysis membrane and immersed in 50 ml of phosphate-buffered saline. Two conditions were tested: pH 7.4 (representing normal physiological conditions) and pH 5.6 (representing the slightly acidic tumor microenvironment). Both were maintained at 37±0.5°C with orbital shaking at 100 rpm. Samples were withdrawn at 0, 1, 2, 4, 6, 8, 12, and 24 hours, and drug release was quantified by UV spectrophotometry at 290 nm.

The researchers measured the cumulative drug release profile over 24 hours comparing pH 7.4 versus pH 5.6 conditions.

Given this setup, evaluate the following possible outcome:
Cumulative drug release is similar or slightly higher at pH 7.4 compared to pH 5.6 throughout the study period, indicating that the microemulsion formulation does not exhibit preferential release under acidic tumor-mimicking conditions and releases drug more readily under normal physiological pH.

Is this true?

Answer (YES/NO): YES